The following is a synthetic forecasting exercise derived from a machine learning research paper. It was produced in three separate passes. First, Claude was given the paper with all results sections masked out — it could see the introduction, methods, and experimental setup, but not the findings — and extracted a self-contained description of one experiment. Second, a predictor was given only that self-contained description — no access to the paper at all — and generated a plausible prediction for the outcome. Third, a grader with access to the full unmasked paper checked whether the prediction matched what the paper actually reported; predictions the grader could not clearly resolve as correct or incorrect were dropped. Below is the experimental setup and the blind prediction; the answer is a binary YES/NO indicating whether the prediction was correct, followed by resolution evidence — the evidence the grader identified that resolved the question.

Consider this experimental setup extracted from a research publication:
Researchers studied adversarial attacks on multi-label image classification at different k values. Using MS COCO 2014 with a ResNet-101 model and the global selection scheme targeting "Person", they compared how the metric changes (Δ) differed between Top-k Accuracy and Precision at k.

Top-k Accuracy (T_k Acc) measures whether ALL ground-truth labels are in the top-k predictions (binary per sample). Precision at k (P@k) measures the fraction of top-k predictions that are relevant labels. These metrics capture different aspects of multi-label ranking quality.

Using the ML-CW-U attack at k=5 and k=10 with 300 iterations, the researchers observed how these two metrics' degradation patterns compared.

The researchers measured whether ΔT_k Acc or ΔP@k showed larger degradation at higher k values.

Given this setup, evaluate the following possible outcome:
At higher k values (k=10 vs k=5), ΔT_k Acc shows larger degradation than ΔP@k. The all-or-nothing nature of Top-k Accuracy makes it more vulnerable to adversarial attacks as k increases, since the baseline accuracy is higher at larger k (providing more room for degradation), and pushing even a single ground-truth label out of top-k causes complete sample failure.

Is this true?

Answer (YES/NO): NO